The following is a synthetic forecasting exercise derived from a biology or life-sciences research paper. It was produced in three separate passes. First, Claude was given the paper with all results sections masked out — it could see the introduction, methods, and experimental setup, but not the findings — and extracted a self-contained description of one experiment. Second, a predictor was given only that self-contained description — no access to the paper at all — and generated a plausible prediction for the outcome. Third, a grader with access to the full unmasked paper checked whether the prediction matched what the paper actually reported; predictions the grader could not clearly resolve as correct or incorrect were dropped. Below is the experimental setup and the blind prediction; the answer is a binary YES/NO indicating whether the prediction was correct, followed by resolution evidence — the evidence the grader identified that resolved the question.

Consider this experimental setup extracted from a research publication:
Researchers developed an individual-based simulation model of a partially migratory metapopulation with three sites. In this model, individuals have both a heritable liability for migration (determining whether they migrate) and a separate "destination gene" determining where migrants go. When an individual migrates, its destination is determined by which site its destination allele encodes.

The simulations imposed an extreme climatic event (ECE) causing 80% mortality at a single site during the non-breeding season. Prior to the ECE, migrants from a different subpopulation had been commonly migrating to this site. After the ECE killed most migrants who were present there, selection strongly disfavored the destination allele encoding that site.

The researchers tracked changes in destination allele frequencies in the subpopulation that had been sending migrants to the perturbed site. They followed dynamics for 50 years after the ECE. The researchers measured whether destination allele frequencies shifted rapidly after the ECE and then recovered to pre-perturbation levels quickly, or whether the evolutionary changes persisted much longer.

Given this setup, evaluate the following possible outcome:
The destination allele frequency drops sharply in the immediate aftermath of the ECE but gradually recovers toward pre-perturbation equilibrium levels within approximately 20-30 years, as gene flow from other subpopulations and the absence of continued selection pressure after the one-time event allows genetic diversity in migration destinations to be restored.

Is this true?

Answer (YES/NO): YES